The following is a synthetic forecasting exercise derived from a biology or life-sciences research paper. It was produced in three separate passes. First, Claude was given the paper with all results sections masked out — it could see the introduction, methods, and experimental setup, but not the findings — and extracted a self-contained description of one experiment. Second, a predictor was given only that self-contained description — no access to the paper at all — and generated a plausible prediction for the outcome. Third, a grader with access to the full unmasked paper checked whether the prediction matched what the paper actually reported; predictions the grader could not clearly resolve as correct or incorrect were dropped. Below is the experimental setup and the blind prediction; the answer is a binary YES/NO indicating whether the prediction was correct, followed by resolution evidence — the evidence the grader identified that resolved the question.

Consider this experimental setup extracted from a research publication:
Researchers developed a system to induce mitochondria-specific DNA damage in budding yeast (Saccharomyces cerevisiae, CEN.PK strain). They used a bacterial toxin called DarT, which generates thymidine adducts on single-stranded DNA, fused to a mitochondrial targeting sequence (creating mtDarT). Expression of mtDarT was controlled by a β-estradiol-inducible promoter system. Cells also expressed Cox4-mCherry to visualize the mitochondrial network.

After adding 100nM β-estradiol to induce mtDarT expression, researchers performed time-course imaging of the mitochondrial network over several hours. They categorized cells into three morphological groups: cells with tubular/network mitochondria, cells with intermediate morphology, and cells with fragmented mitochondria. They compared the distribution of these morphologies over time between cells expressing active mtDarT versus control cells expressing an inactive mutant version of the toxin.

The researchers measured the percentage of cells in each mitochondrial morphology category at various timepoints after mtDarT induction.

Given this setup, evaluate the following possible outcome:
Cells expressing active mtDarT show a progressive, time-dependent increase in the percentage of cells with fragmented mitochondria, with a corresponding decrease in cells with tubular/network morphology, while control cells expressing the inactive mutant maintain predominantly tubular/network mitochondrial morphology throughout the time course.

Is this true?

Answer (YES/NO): YES